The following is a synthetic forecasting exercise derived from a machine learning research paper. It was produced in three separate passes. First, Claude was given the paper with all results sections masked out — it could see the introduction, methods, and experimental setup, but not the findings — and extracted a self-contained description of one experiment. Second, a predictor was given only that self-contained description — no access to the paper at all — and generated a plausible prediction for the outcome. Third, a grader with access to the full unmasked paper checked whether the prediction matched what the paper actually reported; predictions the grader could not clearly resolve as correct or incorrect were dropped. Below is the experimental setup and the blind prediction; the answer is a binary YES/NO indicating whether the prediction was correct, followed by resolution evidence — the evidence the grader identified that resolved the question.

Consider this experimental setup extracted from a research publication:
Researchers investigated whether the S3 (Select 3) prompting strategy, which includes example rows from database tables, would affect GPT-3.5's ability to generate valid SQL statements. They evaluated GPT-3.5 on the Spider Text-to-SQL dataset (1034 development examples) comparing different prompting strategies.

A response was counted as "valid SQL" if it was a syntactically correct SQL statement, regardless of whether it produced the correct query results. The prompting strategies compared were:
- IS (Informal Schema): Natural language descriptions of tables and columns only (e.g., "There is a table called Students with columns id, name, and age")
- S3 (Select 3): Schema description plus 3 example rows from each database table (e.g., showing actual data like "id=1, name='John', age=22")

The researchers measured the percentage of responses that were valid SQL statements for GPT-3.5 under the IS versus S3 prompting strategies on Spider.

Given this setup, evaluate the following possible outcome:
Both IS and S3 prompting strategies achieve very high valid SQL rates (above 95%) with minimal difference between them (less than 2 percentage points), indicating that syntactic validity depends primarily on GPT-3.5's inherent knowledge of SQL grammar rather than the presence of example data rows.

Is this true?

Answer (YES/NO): NO